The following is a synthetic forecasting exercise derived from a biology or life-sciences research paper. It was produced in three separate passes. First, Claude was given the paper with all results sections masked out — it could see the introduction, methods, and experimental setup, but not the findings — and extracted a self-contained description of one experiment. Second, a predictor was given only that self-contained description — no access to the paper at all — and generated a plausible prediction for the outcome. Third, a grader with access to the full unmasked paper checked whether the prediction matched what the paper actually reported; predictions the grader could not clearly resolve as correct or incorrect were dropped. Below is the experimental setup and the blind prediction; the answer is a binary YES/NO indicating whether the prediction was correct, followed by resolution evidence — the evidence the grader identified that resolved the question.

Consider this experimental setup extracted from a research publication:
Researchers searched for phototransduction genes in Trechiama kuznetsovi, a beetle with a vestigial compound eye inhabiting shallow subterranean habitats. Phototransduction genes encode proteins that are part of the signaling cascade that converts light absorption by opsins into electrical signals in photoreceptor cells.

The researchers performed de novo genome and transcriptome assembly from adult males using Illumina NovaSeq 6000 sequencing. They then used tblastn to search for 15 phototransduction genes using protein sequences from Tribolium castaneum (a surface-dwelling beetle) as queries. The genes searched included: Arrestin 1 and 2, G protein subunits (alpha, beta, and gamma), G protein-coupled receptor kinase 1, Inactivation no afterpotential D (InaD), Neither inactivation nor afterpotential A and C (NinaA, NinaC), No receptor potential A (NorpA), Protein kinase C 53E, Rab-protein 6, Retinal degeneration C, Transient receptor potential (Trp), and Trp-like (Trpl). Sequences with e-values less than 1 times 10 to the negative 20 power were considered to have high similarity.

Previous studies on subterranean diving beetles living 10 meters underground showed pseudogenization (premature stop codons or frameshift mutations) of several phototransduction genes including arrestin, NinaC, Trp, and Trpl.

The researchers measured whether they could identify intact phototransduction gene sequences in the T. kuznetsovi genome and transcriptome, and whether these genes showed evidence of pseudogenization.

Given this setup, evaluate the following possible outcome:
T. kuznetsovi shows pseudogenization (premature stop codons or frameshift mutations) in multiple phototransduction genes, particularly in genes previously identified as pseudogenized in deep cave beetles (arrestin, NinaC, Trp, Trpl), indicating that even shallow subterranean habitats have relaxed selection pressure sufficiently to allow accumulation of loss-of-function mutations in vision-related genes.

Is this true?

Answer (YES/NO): NO